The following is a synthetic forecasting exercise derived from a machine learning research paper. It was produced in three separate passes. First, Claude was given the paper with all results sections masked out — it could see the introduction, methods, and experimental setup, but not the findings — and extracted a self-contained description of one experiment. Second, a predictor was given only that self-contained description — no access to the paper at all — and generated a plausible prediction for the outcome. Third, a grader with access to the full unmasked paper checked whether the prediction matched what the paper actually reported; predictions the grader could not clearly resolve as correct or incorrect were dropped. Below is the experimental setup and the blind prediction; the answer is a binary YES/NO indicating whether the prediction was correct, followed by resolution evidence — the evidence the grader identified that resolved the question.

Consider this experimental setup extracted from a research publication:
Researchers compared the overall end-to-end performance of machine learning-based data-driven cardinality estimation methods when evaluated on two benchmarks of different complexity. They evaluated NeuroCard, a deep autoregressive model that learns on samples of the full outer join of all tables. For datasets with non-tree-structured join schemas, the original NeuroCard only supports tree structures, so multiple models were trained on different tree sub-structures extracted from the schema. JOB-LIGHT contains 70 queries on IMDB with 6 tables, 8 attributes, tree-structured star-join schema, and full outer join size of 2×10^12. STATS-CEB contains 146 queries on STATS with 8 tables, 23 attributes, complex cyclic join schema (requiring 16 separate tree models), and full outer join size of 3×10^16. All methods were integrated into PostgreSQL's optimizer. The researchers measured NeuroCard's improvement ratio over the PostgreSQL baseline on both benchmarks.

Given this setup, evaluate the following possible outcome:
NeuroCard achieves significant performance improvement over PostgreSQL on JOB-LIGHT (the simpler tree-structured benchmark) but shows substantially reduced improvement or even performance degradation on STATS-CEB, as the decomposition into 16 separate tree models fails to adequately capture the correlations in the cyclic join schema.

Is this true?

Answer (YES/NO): YES